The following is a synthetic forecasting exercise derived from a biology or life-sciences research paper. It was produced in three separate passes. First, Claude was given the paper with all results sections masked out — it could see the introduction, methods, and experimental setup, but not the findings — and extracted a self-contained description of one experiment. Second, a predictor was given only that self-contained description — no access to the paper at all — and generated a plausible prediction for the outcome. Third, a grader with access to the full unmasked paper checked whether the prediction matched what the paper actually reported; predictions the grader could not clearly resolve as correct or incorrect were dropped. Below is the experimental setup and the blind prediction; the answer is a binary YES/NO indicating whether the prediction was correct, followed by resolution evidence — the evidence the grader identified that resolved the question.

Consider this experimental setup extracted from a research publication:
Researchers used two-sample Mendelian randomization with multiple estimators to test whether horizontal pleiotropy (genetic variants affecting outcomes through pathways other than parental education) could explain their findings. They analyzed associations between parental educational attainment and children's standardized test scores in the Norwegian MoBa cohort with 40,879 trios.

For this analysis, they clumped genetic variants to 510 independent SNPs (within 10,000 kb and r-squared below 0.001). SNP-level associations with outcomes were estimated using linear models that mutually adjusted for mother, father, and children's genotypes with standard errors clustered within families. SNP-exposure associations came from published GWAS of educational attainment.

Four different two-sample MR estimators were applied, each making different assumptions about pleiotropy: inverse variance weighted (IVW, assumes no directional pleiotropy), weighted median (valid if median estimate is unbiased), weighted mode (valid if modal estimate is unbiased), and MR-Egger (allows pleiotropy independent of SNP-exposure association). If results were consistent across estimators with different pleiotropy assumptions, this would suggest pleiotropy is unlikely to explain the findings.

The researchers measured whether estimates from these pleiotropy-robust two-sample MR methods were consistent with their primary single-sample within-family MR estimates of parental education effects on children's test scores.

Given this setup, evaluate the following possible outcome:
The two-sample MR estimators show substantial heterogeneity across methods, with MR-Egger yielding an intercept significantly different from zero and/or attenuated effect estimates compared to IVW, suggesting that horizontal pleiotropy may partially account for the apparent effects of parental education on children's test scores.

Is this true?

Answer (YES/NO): NO